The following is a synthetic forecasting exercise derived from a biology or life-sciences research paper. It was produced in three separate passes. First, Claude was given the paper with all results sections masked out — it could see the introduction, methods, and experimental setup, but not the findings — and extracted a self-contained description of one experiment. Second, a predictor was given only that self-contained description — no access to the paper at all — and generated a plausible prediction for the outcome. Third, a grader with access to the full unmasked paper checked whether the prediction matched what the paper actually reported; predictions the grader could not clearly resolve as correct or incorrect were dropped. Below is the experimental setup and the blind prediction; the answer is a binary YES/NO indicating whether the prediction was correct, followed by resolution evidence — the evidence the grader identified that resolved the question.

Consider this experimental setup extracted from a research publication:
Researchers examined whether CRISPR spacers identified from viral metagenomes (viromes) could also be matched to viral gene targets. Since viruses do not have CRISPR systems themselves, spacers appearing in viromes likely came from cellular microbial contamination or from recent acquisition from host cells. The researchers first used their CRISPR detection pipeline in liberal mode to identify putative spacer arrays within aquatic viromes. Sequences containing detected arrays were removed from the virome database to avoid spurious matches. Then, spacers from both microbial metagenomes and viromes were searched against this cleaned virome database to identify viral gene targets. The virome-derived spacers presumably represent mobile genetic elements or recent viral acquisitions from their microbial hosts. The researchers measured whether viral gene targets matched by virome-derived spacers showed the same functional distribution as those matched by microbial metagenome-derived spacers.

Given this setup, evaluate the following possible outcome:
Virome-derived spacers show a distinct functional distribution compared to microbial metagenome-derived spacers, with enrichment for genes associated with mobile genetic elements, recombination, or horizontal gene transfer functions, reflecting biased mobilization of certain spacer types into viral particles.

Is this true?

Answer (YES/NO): NO